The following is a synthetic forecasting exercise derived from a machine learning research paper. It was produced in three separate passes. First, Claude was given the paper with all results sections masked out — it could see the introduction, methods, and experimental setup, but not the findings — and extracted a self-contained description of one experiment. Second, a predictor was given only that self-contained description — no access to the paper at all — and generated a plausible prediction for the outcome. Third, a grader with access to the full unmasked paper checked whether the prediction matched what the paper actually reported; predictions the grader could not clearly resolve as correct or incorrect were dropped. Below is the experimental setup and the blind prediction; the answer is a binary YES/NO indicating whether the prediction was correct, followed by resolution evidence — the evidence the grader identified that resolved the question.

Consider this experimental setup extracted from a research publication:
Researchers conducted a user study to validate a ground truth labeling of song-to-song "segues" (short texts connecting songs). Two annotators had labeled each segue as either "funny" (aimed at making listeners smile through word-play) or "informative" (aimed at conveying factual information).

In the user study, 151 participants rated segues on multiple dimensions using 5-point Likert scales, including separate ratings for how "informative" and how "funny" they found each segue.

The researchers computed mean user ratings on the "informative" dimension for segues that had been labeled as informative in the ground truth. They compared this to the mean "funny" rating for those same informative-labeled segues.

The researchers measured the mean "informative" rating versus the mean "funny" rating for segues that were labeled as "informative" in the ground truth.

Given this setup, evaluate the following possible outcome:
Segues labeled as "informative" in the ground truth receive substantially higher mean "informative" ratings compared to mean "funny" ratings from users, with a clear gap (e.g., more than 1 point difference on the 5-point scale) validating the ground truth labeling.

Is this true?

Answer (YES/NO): NO